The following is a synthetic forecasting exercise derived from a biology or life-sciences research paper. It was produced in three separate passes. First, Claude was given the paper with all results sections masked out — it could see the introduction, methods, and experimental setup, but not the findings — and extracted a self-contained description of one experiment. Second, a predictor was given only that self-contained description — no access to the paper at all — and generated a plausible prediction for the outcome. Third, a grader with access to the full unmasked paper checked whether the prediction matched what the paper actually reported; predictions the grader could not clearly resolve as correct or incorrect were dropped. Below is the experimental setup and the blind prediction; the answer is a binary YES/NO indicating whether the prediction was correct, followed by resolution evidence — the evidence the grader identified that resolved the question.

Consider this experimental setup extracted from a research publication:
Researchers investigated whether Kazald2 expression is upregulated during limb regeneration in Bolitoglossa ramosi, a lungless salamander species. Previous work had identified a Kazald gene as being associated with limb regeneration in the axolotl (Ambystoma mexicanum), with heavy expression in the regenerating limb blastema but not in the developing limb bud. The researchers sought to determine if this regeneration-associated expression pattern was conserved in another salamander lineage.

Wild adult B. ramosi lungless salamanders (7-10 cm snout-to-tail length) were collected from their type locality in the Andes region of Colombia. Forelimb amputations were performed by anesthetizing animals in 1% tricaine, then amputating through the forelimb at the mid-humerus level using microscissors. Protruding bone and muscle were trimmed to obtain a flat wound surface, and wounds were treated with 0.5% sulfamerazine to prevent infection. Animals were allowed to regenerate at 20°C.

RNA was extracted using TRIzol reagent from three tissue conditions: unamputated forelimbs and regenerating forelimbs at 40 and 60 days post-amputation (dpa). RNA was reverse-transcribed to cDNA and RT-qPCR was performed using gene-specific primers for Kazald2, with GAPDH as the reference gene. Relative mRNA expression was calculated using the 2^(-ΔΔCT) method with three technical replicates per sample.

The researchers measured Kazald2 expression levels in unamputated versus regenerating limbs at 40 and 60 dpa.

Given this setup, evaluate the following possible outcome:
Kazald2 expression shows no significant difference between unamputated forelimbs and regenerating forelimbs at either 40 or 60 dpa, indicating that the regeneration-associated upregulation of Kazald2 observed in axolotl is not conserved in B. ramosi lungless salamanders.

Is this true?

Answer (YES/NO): NO